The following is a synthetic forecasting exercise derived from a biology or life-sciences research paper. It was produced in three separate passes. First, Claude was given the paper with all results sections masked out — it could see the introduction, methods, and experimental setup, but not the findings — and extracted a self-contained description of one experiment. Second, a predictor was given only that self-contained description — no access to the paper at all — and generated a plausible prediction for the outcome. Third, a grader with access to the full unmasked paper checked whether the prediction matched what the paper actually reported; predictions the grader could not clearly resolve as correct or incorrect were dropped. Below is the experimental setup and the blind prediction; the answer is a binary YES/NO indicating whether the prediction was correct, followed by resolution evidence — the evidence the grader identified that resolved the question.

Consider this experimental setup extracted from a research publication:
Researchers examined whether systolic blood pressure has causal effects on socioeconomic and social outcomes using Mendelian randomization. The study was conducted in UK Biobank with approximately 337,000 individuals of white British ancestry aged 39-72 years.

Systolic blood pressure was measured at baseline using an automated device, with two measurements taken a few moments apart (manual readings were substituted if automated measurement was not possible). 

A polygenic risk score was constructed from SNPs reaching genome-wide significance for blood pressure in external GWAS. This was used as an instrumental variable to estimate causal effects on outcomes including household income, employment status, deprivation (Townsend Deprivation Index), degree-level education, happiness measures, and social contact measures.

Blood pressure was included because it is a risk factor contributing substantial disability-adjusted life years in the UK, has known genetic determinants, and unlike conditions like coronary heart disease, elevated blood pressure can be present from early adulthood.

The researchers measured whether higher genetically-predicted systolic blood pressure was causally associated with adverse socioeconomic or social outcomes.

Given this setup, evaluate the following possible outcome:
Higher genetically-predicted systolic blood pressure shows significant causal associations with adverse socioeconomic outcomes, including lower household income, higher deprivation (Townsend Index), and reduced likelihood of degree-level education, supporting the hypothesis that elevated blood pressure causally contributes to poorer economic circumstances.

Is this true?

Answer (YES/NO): NO